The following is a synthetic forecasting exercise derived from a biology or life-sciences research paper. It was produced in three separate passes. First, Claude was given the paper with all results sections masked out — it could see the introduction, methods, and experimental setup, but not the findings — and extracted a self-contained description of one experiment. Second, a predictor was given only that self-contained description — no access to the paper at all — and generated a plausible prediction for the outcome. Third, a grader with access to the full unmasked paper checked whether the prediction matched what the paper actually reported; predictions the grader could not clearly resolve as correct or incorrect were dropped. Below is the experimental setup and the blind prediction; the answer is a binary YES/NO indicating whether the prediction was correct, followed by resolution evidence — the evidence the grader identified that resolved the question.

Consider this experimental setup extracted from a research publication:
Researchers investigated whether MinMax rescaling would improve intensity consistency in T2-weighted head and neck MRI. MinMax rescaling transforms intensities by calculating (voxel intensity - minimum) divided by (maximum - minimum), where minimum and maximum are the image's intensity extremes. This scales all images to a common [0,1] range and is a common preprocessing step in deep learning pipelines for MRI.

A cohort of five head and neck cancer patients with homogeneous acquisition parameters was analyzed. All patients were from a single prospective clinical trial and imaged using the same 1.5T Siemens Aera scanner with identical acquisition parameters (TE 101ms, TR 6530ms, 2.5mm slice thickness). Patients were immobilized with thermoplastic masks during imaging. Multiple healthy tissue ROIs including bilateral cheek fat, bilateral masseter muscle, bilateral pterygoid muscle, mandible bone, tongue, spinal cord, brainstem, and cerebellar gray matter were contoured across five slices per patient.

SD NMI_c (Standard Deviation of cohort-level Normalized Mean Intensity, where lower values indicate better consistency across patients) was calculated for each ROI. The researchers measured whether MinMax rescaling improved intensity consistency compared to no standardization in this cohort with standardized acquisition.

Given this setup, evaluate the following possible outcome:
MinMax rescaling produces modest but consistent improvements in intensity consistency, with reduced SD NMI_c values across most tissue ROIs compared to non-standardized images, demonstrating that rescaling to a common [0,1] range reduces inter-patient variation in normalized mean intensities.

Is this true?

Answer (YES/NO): NO